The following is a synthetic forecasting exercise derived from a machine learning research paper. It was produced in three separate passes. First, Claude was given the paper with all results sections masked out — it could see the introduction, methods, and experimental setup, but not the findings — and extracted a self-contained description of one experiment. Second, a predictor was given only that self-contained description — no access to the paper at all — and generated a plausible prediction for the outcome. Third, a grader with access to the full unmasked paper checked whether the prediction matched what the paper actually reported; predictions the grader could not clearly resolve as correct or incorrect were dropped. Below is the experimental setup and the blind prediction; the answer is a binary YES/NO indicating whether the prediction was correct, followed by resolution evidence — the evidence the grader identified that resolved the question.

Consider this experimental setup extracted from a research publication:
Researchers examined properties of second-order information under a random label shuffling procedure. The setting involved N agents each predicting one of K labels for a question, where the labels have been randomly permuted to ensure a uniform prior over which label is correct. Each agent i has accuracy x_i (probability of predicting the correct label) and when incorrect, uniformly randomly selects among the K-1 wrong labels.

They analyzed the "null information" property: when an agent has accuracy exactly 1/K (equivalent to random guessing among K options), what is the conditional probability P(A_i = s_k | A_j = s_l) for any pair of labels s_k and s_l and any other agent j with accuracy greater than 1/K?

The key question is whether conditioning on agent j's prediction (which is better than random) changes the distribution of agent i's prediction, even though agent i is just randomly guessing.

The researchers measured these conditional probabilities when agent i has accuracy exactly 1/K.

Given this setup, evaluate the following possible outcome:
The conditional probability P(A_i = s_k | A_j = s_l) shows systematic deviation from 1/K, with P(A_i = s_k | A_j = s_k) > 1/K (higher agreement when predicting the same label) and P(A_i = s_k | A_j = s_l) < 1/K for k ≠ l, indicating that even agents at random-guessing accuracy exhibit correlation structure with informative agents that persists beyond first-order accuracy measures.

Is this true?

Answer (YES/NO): NO